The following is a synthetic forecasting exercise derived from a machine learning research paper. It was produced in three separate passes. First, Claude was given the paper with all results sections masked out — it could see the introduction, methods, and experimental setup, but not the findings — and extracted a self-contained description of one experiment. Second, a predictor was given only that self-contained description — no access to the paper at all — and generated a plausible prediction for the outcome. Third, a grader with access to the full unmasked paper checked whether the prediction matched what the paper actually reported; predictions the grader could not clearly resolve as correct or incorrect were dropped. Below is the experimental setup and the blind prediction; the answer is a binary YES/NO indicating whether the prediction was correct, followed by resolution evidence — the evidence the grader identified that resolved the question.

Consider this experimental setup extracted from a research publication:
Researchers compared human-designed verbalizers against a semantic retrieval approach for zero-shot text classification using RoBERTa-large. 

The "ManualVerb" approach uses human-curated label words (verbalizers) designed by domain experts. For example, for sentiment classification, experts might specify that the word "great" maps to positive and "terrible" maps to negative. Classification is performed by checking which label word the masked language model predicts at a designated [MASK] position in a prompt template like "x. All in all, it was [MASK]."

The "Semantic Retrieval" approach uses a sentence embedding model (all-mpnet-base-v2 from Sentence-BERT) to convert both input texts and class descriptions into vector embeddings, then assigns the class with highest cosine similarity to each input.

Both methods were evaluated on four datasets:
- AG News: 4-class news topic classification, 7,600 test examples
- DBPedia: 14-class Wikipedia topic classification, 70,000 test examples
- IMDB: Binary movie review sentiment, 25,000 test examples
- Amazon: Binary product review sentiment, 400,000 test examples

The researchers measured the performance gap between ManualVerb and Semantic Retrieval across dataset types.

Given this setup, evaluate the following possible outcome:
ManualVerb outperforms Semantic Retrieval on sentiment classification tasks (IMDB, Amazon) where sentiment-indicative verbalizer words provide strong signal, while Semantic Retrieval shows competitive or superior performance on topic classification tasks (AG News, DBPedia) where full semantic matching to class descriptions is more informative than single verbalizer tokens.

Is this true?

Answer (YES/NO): NO